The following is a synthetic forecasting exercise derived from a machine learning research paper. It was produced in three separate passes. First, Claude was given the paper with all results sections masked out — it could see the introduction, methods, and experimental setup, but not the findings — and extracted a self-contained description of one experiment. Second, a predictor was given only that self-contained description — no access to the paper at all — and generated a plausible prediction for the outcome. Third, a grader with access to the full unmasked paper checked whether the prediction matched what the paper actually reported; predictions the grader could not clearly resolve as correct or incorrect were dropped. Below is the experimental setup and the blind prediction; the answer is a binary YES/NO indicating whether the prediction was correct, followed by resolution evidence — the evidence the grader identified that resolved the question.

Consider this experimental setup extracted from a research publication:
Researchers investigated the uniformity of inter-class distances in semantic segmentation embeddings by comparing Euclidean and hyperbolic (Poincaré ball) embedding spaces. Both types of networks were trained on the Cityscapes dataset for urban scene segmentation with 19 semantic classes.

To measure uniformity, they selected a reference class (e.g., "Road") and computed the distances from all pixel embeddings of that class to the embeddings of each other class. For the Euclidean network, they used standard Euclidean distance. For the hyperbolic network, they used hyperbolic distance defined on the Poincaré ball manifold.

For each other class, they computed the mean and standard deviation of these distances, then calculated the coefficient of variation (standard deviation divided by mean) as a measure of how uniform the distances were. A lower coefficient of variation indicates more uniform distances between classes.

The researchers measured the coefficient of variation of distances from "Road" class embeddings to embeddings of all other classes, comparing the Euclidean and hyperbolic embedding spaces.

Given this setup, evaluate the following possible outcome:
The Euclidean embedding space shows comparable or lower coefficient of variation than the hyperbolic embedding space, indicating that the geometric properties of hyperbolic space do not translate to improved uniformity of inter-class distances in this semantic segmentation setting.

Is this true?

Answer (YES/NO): NO